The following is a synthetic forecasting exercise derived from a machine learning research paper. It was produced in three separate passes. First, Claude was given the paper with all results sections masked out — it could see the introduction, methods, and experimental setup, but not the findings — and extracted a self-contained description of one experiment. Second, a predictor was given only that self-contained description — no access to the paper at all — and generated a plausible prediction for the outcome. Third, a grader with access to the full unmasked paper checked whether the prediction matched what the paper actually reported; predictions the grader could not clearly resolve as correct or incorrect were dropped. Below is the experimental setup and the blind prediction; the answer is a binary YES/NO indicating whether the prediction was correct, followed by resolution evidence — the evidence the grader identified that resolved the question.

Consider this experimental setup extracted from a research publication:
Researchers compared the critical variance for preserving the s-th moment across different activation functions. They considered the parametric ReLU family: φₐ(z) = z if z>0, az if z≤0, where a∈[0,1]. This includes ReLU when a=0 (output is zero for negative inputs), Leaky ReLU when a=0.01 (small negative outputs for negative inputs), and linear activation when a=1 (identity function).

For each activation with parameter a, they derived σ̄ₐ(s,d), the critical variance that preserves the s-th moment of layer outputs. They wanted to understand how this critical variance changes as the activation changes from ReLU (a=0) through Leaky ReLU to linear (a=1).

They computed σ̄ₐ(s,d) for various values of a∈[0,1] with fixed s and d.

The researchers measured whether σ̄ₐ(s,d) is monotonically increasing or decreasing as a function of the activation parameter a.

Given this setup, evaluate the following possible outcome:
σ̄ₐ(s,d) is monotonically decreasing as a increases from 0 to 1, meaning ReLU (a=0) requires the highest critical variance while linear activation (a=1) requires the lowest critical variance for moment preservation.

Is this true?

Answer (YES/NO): YES